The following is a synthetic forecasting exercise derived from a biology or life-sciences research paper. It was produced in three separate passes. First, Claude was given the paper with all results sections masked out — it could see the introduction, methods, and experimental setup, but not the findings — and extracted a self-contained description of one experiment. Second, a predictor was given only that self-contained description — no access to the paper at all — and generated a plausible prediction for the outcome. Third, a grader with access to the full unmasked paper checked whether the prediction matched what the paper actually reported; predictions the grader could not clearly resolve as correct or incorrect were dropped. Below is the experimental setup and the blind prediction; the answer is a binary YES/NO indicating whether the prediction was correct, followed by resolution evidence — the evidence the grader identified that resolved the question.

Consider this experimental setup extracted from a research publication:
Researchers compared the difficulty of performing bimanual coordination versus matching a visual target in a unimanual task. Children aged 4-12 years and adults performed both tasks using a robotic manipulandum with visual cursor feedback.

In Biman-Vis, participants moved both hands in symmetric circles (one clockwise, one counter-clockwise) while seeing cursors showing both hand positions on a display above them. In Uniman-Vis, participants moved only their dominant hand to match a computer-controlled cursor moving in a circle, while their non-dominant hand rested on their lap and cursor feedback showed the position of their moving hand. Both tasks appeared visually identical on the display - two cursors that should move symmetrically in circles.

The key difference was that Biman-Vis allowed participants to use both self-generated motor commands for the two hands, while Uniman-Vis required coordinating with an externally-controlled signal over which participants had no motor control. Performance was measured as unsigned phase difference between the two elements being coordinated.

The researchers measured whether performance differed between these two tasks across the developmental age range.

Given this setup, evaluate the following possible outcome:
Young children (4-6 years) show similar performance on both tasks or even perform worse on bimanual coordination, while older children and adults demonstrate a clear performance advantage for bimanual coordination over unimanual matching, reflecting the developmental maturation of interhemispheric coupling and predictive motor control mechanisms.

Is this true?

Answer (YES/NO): NO